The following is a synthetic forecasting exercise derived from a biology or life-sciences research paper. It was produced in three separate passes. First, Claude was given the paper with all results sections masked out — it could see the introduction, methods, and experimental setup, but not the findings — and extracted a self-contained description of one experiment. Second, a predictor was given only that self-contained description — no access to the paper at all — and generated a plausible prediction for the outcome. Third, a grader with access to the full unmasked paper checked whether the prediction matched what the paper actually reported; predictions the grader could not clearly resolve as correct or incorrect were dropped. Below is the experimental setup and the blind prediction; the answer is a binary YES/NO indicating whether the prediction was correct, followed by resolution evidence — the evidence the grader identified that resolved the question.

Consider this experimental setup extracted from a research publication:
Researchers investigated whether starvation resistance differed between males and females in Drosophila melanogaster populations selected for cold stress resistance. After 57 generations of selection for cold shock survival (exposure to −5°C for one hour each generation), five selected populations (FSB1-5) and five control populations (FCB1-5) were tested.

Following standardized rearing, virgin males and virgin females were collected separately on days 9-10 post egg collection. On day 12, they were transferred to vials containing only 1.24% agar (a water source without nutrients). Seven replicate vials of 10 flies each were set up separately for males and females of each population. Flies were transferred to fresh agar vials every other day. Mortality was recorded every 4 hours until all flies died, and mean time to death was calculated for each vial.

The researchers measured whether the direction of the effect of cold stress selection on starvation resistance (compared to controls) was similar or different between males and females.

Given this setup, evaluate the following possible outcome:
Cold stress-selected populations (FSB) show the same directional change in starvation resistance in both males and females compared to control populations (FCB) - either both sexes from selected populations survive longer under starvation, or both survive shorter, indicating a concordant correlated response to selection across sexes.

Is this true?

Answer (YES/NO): YES